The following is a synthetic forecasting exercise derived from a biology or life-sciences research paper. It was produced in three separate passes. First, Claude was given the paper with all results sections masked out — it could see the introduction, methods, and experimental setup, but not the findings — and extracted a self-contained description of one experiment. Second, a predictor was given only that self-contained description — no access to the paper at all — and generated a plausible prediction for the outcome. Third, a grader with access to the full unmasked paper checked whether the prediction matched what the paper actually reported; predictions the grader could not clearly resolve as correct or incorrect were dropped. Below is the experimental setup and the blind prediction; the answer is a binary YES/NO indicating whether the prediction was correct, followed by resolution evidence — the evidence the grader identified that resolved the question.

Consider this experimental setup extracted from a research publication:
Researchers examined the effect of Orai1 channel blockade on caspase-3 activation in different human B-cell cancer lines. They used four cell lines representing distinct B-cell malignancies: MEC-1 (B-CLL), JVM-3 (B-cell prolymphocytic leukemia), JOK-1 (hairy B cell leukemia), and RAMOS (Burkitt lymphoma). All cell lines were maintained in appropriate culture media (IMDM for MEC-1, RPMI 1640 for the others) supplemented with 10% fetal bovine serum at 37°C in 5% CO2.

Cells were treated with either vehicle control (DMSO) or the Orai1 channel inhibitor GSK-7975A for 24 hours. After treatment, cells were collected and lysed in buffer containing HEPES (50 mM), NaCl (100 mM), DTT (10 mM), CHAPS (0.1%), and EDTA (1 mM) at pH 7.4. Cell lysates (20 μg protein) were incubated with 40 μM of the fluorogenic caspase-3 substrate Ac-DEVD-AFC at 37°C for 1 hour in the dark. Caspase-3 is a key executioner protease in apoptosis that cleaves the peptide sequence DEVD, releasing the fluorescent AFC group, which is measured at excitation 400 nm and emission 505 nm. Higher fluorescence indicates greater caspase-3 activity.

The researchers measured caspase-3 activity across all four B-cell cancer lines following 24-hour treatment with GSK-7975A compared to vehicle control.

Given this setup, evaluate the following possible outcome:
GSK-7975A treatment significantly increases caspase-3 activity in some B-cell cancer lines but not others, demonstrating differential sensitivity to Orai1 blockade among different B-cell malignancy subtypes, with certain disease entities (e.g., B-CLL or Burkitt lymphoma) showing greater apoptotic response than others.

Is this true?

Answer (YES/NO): NO